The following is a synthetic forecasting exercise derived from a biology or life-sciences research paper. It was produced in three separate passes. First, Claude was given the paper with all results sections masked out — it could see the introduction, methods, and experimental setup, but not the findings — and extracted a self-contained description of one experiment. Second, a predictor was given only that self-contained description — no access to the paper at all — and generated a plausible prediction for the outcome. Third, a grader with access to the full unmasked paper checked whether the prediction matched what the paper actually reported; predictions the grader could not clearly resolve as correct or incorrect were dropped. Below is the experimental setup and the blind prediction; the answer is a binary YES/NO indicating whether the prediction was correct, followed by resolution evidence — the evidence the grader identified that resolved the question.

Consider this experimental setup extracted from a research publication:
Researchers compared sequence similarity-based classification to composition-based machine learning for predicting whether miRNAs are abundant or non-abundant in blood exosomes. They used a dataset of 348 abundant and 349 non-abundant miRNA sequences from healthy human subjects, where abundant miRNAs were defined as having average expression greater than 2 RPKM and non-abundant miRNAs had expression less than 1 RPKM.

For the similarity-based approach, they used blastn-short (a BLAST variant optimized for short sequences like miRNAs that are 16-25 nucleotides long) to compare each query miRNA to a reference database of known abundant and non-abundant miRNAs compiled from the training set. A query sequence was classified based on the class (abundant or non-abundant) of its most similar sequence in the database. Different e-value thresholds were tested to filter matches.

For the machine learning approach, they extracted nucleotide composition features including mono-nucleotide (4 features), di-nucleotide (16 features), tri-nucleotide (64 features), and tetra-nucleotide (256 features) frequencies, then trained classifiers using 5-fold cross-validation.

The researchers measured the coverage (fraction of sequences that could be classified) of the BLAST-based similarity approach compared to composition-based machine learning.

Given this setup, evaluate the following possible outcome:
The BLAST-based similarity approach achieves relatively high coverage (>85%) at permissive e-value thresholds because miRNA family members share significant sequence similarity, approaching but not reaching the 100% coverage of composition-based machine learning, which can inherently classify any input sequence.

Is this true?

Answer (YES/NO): NO